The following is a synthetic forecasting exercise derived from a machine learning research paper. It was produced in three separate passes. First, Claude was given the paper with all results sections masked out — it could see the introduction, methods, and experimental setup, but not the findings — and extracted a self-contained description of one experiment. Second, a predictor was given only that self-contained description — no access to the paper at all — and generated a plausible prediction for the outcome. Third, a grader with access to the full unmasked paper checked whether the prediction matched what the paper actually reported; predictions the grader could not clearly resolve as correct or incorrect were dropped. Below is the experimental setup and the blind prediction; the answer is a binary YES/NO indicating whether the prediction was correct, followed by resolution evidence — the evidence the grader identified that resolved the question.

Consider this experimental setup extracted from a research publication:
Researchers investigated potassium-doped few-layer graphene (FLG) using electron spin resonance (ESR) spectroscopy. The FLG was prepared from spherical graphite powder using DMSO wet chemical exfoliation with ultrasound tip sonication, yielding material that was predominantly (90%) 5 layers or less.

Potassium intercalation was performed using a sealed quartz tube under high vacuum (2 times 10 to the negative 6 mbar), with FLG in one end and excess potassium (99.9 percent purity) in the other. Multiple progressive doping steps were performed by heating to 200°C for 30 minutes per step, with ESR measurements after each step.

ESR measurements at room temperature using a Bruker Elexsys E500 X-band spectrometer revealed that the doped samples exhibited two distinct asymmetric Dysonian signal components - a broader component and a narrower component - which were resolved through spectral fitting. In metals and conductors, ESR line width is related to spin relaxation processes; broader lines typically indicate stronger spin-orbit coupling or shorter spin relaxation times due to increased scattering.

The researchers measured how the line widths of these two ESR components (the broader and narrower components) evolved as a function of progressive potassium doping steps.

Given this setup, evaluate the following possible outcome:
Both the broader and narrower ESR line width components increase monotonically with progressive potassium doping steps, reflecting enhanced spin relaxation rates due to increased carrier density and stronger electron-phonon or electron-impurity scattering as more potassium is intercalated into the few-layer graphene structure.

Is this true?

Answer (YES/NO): NO